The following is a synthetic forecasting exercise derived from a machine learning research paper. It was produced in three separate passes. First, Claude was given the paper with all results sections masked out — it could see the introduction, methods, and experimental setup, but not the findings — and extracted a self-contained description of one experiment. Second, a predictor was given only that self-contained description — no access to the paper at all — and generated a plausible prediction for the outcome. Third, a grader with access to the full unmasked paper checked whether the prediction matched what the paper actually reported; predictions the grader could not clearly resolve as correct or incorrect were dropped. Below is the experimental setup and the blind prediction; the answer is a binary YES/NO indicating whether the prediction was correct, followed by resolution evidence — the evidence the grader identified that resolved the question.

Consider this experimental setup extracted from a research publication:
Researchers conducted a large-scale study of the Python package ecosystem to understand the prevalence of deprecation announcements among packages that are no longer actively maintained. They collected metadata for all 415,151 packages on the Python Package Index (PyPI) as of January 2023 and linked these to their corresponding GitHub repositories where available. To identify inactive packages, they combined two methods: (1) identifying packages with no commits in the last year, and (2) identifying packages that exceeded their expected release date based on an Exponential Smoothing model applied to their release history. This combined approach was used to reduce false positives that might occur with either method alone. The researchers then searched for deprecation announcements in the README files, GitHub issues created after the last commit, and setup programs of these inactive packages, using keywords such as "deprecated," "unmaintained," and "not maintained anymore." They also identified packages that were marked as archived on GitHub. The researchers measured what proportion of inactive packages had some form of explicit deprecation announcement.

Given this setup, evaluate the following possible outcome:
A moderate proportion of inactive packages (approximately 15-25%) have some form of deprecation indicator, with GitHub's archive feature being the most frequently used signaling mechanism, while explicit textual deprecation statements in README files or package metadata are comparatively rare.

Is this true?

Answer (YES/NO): NO